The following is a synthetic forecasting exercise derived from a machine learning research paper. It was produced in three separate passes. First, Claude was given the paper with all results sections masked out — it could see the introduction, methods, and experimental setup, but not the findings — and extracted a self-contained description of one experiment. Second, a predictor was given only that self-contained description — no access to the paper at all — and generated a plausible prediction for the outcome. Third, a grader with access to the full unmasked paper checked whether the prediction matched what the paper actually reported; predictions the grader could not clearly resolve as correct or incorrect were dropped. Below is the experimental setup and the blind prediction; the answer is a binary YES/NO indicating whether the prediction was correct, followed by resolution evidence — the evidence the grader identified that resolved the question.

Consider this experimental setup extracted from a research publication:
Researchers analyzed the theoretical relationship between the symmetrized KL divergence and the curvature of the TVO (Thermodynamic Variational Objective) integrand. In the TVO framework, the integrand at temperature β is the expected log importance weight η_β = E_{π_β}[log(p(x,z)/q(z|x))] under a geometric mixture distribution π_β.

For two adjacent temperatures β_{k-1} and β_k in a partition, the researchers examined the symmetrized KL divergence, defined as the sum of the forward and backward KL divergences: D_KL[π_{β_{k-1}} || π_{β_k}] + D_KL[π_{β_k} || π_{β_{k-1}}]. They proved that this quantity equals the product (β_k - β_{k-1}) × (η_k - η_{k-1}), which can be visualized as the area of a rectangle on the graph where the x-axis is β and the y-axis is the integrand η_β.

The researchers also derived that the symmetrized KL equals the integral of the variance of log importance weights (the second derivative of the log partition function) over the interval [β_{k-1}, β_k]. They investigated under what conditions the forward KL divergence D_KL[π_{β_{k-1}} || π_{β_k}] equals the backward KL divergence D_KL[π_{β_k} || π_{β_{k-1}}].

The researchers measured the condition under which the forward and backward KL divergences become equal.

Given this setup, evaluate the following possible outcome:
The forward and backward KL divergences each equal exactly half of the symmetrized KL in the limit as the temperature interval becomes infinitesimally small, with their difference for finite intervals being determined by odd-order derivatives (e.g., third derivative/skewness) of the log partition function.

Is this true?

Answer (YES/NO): NO